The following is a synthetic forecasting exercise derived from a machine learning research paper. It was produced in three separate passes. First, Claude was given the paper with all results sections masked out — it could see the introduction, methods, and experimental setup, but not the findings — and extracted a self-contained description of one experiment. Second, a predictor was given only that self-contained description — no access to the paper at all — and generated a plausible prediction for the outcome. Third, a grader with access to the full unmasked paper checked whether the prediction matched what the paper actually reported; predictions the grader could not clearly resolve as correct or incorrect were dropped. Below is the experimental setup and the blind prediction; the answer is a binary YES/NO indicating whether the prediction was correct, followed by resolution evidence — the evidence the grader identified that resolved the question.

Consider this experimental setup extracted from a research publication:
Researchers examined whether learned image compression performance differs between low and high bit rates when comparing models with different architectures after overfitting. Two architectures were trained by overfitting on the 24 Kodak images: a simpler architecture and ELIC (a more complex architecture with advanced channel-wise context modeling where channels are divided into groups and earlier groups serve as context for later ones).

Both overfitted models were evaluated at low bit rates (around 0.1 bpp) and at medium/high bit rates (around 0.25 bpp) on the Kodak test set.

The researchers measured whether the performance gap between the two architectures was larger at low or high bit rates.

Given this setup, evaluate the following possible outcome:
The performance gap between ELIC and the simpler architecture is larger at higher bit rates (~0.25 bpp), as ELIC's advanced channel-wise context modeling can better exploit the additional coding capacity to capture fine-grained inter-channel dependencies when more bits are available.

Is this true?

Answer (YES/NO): YES